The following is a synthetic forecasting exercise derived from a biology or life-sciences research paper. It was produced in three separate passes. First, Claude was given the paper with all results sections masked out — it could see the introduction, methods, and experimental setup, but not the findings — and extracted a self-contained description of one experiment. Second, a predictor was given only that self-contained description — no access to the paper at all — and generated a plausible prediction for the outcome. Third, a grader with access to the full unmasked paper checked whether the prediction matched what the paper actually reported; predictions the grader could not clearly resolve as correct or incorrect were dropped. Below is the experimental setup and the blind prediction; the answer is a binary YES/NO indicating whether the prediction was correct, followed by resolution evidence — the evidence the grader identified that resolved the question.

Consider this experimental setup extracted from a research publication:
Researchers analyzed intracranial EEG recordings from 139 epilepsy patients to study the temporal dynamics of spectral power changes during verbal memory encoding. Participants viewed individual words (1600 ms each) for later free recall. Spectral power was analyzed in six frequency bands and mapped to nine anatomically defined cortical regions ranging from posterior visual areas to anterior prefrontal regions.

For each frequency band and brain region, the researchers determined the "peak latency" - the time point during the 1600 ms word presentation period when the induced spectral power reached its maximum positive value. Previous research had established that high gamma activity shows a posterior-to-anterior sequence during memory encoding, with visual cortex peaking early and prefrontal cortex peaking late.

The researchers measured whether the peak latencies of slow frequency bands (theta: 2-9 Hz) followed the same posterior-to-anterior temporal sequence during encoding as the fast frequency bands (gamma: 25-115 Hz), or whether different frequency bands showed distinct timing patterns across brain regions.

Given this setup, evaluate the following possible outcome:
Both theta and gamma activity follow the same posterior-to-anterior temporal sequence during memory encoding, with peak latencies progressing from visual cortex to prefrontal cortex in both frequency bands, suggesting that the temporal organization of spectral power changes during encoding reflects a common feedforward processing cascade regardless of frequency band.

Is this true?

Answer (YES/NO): NO